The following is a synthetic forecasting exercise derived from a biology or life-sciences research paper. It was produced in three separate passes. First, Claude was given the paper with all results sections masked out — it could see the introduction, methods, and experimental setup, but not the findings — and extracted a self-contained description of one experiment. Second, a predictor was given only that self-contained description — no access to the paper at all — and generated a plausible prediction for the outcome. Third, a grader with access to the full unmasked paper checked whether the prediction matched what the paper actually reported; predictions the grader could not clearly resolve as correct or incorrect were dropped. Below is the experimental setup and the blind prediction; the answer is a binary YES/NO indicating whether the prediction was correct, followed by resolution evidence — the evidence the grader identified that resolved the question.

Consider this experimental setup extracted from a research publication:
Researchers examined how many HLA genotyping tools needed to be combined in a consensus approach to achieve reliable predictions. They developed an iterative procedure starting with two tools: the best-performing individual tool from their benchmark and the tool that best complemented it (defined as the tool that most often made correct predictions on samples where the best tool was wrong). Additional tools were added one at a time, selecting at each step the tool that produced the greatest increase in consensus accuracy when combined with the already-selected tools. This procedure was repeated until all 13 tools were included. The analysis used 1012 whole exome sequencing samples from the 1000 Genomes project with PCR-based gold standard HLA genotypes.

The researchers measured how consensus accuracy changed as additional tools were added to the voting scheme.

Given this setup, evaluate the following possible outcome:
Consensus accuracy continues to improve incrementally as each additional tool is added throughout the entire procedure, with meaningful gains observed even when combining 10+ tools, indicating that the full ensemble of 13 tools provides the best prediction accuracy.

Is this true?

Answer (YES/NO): NO